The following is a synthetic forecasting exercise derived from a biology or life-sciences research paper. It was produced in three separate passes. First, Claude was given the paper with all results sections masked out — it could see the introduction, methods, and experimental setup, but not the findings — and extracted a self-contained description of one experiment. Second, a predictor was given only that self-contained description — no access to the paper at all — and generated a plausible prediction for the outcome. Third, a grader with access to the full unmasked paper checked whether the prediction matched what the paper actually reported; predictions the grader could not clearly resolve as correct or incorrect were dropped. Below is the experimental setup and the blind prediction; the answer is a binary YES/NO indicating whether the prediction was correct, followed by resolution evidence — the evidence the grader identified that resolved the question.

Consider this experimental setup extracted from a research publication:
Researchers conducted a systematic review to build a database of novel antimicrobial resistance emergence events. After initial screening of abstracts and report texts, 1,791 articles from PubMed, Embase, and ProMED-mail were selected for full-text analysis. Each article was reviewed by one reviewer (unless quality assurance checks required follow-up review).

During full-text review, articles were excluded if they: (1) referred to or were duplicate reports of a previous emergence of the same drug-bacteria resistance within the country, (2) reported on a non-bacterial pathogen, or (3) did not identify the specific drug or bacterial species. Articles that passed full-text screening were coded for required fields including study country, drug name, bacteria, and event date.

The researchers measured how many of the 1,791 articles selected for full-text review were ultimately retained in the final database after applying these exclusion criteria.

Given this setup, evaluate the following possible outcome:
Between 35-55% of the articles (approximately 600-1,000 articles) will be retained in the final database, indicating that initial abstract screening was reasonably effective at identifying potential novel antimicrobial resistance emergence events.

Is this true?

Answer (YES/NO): NO